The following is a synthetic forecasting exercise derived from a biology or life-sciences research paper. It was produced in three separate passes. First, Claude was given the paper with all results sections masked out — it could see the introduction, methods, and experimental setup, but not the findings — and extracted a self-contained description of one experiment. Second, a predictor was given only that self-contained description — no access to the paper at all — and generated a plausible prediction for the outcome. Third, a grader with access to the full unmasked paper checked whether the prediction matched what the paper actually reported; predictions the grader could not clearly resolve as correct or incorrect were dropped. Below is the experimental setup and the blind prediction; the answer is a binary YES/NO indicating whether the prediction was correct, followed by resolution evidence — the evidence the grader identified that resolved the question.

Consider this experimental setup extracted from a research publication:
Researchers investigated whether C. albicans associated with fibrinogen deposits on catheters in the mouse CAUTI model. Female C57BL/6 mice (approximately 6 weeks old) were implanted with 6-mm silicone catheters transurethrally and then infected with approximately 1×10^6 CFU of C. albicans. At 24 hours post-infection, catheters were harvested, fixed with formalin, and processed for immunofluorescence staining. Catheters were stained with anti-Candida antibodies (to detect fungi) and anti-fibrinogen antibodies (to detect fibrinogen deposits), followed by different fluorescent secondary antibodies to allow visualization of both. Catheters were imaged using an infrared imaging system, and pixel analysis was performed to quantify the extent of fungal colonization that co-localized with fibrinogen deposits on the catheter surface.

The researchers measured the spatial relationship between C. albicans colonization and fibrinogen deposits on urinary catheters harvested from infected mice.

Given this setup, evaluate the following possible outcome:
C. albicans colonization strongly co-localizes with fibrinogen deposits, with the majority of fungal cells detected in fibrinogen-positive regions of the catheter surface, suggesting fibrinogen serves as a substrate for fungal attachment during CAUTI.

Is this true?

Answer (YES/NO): YES